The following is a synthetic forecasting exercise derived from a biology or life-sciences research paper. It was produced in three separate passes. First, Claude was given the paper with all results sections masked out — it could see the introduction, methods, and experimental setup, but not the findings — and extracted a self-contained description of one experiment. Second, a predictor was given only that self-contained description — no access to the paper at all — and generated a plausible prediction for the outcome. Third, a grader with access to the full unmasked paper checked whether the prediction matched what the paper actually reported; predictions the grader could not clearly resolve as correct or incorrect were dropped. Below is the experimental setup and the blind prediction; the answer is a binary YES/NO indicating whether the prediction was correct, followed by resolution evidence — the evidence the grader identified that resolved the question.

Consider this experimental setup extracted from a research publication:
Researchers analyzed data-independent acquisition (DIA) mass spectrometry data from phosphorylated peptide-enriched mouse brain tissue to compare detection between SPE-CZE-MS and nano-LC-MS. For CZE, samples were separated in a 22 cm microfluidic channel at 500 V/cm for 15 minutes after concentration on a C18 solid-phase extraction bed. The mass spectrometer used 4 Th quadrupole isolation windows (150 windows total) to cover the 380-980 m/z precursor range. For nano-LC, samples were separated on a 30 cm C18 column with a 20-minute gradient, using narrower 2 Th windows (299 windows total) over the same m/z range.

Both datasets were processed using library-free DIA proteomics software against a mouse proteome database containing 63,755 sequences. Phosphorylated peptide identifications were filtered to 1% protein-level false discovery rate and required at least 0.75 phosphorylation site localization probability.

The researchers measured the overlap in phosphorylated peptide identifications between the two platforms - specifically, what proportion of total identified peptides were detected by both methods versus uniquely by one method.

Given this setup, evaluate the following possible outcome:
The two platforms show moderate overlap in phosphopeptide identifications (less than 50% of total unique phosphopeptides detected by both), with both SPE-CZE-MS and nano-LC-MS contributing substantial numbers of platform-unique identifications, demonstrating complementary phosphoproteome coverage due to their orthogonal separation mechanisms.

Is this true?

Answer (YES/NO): YES